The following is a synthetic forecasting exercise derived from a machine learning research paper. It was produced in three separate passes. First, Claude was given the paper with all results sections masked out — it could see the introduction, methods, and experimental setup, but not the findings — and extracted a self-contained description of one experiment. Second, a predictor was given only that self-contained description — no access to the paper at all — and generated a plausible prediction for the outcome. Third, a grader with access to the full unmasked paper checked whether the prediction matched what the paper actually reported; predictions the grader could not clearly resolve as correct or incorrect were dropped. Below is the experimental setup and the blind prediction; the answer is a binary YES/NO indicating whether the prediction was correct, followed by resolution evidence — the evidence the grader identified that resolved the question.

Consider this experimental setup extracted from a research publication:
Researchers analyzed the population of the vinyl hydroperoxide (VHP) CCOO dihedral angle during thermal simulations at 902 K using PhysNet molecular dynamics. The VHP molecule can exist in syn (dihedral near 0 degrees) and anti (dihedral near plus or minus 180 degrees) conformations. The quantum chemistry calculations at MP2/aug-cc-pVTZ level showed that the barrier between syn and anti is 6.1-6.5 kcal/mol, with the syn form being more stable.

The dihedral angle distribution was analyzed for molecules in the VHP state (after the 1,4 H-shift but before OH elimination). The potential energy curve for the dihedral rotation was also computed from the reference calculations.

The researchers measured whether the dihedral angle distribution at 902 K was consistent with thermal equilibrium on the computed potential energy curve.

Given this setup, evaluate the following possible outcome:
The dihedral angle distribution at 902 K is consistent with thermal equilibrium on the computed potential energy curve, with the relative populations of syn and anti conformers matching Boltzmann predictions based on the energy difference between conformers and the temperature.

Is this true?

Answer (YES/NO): YES